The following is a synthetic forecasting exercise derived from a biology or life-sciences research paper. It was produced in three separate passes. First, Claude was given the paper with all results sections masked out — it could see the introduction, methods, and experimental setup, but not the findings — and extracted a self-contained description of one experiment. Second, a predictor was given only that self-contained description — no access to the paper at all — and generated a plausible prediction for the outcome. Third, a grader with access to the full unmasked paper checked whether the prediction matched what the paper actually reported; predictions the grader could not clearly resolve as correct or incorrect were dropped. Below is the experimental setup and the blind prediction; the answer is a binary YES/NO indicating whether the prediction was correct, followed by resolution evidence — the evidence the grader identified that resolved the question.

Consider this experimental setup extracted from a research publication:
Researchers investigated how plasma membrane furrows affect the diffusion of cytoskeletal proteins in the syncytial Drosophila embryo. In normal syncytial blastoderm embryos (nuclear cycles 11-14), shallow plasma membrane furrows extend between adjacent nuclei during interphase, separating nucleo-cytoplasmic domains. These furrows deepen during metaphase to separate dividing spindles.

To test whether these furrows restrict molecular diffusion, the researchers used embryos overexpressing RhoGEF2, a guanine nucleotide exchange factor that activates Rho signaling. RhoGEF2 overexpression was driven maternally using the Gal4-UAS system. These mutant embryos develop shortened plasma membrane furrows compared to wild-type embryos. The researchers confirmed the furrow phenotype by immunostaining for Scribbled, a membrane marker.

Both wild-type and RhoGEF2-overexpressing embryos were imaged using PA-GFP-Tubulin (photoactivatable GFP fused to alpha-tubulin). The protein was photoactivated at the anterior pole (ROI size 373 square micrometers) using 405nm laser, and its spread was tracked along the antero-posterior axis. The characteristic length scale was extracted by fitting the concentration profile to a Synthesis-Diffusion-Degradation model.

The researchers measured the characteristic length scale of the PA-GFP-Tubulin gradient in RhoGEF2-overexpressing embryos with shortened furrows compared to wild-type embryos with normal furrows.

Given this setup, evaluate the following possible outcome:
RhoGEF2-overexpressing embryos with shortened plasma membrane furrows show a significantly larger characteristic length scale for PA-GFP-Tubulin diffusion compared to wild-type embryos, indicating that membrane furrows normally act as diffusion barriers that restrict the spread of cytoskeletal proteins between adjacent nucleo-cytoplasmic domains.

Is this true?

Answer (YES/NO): YES